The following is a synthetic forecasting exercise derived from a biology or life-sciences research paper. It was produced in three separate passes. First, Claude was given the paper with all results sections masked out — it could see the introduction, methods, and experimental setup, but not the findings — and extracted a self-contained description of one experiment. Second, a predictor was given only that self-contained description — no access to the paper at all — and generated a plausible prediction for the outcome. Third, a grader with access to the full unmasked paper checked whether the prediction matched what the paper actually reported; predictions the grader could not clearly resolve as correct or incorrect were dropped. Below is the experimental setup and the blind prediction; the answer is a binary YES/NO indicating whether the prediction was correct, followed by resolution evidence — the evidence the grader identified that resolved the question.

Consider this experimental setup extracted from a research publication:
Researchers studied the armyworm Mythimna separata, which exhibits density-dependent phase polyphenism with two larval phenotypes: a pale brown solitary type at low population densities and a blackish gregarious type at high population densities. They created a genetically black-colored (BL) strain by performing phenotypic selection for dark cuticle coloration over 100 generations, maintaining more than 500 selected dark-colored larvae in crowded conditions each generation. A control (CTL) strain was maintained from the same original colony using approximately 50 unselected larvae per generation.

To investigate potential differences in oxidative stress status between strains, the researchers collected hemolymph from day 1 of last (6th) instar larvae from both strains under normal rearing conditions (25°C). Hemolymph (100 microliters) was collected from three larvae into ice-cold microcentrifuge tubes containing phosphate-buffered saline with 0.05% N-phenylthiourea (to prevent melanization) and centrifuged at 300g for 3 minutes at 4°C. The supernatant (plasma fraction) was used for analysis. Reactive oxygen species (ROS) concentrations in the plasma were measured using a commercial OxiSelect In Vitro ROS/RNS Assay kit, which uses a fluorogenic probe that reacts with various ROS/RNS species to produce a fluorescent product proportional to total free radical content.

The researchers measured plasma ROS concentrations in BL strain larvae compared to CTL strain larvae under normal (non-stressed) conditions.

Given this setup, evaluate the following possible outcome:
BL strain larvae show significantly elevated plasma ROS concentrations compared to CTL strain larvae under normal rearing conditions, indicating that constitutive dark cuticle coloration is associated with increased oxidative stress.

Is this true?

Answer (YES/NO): YES